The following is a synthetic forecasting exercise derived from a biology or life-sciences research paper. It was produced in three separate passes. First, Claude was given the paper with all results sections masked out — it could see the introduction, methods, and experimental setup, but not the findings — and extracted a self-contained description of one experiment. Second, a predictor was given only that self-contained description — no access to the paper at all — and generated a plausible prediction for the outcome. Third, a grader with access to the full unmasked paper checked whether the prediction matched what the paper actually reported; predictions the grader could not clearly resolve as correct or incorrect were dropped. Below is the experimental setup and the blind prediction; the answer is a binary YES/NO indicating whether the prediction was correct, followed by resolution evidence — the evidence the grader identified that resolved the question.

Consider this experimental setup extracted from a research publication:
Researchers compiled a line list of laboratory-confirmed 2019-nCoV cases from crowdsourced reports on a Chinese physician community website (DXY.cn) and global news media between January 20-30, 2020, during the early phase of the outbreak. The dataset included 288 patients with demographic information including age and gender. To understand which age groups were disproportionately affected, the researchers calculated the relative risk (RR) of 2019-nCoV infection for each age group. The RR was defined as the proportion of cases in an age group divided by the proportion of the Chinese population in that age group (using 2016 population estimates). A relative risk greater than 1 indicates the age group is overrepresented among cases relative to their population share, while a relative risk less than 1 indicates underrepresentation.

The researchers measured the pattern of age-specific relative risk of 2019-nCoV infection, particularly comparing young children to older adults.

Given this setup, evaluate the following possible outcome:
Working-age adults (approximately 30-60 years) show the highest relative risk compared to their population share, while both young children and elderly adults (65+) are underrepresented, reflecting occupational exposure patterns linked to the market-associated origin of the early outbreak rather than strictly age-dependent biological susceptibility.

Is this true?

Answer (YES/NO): NO